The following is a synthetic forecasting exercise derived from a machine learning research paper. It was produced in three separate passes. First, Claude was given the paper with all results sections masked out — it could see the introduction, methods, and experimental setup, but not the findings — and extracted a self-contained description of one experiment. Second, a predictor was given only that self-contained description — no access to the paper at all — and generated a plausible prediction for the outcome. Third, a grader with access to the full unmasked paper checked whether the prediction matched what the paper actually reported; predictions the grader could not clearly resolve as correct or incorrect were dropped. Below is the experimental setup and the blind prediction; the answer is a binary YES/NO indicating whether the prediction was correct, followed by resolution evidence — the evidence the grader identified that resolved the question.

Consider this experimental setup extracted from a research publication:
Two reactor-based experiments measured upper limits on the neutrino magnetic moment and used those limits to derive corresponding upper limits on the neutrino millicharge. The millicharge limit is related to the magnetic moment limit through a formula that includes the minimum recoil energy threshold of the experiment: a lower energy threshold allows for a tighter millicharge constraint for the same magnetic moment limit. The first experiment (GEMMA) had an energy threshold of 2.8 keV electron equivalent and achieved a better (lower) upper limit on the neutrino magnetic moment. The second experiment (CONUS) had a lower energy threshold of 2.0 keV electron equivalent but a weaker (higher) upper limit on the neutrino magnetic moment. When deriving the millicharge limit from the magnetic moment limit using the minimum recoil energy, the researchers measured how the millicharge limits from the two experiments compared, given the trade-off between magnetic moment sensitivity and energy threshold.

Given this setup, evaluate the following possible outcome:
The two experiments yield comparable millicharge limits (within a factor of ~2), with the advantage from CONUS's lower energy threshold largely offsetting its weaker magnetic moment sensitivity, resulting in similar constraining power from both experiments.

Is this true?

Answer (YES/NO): YES